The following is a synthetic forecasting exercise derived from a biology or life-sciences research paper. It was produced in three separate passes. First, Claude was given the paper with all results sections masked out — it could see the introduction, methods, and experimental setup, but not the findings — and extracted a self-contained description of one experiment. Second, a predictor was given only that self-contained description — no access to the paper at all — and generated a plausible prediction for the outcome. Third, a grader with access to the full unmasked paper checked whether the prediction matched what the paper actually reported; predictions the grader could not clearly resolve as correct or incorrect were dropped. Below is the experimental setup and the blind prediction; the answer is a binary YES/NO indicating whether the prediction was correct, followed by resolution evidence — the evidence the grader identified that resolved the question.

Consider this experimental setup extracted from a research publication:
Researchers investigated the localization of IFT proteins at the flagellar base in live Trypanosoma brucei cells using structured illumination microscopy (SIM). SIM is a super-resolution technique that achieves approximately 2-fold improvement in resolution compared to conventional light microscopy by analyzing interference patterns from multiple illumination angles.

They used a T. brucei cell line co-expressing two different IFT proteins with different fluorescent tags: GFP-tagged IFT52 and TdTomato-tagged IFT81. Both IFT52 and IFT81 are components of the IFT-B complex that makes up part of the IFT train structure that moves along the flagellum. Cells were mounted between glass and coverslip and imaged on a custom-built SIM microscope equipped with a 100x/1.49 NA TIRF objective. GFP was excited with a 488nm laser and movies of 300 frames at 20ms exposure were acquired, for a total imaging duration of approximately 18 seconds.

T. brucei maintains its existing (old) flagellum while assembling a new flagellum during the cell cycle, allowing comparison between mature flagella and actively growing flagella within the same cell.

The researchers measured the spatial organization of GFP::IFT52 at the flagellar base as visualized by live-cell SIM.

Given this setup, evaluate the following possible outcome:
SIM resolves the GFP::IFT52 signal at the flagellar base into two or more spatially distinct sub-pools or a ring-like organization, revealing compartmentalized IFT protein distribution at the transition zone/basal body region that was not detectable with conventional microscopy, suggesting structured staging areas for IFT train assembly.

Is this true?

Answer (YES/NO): YES